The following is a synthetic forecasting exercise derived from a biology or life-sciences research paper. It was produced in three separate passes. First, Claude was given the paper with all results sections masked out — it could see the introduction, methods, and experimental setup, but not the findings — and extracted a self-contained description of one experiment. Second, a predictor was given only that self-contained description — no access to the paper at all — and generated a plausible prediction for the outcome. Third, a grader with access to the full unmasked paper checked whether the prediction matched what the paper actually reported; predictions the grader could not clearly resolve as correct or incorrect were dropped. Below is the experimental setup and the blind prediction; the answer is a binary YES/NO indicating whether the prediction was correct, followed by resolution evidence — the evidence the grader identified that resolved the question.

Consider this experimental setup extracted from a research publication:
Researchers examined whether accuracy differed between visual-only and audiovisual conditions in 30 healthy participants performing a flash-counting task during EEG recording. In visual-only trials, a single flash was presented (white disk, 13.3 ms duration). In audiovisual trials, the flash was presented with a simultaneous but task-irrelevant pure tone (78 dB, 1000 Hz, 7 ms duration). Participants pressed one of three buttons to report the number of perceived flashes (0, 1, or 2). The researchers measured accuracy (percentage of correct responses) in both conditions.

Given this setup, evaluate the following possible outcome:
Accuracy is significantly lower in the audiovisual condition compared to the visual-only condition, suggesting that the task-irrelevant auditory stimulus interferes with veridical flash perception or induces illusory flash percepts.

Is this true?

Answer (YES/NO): NO